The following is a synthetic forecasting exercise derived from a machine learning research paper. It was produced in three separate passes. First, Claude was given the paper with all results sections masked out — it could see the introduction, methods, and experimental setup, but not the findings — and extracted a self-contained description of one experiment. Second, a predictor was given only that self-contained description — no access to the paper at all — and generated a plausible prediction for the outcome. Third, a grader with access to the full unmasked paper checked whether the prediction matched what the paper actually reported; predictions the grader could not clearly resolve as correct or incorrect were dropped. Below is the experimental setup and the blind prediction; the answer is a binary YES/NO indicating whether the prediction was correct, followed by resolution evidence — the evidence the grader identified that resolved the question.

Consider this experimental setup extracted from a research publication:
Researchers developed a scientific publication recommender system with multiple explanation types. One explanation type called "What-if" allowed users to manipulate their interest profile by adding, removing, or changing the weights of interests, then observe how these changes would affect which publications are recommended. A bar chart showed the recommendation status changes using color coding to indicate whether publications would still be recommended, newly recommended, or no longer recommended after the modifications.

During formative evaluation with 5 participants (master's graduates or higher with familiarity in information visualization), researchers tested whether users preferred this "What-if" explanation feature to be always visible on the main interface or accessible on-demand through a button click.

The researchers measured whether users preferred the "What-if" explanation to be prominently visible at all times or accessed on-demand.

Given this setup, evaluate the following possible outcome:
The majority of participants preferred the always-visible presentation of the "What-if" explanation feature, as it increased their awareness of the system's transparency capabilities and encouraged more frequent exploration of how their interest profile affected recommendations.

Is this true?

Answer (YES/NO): NO